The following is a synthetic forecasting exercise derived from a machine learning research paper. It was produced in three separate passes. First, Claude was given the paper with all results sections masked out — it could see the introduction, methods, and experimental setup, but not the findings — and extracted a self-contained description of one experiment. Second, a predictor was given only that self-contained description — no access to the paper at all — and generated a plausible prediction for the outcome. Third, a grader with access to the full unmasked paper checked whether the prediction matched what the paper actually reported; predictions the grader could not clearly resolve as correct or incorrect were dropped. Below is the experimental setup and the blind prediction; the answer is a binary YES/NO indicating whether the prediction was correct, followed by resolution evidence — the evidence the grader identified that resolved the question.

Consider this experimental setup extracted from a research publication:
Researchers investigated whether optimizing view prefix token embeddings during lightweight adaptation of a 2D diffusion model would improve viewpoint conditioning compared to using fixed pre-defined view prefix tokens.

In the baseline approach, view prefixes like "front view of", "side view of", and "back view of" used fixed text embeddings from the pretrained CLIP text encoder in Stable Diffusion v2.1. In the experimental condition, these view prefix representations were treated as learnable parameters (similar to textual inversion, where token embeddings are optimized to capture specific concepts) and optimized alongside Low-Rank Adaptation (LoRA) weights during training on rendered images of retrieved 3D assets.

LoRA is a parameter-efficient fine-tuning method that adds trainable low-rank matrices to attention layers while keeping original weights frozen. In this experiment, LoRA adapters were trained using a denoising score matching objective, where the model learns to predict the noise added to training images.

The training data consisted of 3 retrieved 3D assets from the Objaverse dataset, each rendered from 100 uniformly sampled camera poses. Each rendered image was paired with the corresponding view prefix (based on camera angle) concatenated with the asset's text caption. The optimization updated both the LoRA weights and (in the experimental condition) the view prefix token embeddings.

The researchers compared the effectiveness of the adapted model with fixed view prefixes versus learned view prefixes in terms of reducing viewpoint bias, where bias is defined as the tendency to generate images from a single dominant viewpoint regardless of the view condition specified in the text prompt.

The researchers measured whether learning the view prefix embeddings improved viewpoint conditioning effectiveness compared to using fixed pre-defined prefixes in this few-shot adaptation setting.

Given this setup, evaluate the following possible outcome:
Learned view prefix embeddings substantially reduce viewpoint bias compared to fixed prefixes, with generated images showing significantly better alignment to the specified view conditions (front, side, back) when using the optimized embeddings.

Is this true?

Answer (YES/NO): NO